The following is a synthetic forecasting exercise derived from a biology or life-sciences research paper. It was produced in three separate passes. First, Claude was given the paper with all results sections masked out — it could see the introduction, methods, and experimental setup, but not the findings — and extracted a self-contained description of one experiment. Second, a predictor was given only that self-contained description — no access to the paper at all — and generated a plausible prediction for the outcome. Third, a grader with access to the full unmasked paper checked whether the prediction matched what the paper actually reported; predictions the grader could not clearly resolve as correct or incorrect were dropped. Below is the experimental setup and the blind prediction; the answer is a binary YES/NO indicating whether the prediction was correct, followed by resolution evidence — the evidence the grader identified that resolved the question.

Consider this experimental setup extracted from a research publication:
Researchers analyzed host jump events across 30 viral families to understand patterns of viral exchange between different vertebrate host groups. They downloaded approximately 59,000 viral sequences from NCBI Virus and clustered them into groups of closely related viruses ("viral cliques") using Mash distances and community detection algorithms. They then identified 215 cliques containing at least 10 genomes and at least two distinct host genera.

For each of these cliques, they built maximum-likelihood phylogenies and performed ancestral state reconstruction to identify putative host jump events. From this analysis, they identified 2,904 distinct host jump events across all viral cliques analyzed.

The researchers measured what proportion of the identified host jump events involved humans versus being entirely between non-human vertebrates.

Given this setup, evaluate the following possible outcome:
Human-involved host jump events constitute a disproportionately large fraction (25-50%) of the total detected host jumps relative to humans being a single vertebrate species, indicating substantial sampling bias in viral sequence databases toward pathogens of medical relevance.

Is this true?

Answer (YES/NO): NO